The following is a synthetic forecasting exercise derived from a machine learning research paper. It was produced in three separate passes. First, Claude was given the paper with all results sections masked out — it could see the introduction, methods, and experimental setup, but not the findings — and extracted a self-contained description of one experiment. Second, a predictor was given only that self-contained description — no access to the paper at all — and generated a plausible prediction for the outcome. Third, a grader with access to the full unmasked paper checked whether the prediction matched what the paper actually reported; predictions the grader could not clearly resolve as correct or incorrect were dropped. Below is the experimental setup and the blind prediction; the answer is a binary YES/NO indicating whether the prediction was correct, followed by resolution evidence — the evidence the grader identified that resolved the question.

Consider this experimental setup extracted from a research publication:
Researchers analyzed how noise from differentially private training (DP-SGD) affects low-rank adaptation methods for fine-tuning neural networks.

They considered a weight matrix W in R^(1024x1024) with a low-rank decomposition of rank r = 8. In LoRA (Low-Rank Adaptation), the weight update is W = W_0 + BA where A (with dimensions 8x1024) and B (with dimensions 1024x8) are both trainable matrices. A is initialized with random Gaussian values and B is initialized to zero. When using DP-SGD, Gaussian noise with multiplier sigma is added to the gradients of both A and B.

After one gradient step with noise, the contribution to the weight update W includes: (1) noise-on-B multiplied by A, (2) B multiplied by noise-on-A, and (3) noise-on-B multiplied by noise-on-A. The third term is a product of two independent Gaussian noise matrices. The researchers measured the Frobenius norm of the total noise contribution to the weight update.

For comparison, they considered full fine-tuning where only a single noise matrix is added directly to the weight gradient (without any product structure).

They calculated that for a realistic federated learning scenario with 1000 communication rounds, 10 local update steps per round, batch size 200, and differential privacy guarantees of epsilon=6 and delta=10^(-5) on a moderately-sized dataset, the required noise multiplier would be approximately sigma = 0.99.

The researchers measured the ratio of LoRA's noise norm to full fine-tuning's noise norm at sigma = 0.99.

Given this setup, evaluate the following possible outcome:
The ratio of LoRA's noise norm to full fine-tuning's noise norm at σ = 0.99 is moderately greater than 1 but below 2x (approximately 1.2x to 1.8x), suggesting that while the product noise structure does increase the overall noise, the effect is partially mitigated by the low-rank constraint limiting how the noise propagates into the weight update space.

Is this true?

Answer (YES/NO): NO